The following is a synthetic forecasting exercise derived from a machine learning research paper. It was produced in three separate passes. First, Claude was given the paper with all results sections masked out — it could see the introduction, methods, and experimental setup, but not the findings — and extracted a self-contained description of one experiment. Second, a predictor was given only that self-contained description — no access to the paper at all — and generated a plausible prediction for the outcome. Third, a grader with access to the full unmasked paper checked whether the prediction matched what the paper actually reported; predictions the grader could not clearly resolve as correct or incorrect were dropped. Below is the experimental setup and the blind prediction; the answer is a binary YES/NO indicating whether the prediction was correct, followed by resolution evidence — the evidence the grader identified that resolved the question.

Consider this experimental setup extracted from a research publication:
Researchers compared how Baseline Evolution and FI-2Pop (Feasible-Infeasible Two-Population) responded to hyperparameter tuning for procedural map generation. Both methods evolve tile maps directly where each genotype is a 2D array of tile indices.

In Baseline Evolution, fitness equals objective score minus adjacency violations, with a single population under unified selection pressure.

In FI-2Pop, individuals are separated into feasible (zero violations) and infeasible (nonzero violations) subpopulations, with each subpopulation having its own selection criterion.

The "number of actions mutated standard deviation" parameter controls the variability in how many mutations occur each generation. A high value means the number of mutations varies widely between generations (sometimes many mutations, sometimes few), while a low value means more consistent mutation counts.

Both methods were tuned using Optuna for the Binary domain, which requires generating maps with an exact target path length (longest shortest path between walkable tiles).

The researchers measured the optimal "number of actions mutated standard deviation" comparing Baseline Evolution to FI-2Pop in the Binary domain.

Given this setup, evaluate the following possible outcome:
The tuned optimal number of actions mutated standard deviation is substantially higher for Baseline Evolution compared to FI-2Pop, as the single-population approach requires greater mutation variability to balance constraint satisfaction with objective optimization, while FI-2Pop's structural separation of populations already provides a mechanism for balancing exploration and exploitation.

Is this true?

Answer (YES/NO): NO